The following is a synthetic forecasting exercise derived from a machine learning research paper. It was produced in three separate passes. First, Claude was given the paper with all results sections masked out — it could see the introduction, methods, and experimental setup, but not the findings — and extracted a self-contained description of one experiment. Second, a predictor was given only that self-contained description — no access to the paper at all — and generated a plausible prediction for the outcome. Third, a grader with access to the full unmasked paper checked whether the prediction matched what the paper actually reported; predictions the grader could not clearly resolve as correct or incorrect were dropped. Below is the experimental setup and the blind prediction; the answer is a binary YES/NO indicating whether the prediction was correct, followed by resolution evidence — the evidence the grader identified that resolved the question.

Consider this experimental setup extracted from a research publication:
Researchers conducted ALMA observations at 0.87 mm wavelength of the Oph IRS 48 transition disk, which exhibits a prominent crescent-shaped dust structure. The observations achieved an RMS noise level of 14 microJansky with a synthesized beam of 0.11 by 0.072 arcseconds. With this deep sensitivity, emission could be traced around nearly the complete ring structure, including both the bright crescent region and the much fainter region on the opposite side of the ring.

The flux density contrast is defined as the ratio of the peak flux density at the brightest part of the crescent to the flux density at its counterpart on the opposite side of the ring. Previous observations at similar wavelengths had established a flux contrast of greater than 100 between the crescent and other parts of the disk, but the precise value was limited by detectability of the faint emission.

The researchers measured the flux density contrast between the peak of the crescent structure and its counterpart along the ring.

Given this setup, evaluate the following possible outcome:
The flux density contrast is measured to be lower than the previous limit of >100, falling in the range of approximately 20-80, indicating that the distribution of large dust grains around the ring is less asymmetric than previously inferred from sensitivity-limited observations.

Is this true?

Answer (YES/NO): NO